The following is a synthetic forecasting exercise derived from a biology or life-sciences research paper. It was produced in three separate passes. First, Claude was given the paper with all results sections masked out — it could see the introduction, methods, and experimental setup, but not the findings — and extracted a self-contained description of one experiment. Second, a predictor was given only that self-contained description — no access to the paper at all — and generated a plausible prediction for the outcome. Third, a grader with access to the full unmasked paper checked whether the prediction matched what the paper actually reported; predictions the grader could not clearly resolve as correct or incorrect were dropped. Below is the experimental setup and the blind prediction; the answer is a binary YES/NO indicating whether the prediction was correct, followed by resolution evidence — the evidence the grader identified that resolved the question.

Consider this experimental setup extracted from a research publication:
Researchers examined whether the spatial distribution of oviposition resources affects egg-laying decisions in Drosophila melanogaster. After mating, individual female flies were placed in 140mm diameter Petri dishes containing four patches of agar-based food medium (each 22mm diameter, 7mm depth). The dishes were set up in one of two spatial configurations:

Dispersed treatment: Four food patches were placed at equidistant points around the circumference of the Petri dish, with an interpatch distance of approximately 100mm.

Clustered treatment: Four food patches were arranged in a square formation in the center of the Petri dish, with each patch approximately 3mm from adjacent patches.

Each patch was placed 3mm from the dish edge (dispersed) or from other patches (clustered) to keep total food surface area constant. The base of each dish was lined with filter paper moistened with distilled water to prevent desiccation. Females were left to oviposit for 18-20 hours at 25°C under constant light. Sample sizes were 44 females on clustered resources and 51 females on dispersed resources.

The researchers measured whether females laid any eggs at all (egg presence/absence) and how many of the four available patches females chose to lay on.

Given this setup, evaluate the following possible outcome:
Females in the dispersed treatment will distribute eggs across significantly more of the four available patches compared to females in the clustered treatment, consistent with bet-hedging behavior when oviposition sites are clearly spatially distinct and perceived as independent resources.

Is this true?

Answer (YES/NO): NO